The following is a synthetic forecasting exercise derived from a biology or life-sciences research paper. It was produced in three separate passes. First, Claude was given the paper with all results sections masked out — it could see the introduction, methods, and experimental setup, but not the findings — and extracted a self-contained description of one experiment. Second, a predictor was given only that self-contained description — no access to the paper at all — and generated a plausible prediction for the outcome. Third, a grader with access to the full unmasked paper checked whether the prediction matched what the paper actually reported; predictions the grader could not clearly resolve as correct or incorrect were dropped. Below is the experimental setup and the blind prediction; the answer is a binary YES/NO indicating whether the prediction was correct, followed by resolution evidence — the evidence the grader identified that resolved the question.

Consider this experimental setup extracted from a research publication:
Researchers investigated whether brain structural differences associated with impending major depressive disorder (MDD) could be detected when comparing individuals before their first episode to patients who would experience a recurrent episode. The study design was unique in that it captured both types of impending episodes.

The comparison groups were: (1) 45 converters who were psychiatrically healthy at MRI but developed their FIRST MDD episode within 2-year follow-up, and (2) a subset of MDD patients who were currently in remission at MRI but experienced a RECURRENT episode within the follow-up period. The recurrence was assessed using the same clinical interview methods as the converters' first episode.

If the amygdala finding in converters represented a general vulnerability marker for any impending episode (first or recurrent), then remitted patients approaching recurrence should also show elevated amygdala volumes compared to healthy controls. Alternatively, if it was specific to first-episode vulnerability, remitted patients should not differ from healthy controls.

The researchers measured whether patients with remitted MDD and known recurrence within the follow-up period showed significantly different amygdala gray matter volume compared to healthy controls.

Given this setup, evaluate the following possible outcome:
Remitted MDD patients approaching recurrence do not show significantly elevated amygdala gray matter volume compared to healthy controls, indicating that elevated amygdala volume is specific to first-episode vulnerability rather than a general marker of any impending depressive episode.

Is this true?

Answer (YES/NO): YES